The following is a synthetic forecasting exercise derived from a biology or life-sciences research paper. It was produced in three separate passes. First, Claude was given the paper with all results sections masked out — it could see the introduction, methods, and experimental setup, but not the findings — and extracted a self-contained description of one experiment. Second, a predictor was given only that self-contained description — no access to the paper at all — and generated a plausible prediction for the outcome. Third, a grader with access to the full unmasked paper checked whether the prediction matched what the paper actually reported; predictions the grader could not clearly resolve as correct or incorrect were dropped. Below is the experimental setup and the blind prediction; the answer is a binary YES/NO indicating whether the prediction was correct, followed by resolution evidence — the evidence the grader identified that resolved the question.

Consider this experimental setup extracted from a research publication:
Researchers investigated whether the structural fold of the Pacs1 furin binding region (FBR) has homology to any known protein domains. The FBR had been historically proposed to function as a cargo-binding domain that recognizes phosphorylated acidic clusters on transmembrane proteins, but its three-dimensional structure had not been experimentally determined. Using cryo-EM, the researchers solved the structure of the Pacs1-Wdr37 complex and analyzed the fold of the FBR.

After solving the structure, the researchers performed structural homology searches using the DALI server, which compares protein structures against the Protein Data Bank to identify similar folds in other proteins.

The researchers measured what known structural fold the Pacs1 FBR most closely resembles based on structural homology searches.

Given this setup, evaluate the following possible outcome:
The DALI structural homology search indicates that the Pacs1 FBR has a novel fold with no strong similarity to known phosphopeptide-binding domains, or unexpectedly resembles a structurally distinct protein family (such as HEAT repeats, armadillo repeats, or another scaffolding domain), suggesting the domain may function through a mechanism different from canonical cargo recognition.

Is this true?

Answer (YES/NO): NO